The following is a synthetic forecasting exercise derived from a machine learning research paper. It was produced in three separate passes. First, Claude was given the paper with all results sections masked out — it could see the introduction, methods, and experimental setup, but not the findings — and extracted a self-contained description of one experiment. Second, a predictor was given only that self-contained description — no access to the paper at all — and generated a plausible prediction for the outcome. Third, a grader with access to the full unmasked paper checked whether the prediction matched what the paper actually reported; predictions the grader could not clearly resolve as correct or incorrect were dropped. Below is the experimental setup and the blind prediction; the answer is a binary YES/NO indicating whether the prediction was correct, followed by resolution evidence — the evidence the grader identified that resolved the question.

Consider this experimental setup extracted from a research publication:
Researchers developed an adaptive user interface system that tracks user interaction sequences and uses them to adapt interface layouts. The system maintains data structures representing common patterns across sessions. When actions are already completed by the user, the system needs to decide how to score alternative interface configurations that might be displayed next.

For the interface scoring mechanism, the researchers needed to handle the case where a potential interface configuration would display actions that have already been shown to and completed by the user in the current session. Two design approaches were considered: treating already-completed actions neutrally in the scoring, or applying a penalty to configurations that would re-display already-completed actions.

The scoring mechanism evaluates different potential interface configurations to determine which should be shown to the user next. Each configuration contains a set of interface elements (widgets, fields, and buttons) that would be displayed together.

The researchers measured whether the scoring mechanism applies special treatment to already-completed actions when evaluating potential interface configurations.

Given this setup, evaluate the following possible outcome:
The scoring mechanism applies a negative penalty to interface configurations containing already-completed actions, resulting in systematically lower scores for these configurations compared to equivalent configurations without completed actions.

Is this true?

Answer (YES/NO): YES